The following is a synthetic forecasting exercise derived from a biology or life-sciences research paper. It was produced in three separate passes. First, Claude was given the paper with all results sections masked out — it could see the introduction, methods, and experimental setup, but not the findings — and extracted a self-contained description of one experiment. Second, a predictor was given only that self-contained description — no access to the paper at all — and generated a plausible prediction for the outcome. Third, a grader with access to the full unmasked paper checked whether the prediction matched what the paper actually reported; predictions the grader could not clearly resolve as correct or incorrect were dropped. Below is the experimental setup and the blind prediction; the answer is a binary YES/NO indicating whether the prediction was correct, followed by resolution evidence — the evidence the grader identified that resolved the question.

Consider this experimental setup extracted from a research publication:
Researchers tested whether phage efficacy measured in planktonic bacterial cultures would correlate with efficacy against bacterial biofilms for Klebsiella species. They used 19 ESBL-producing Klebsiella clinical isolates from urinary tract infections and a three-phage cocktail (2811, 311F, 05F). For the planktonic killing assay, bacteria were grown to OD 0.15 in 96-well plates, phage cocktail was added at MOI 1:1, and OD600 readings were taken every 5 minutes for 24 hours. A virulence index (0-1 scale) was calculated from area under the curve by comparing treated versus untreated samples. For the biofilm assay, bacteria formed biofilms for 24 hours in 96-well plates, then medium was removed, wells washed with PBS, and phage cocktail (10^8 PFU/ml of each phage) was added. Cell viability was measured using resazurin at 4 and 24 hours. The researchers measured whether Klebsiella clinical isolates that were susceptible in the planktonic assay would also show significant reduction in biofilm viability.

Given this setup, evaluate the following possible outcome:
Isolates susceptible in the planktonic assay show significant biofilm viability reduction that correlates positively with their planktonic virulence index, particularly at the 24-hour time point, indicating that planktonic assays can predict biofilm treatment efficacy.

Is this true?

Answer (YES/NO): NO